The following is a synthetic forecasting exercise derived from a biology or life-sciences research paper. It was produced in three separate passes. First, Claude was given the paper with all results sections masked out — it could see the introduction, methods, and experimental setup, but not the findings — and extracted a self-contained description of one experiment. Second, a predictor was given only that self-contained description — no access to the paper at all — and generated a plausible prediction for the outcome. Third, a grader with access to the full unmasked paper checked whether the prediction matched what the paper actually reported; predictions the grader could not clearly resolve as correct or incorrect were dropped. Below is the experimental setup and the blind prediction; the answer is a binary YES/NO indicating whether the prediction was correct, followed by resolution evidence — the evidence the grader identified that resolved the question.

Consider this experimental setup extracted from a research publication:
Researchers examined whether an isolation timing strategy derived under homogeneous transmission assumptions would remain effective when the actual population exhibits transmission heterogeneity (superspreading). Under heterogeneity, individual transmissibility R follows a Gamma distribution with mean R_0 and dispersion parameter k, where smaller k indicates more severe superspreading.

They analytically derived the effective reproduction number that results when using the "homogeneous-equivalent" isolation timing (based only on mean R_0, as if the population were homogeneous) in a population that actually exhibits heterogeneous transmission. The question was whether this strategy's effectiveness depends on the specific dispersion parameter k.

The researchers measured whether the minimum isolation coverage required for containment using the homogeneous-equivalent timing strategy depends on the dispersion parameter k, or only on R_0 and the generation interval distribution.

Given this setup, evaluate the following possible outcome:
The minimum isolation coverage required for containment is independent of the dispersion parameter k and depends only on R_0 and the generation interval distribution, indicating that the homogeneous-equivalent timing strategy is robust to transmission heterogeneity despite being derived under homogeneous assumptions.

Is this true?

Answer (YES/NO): YES